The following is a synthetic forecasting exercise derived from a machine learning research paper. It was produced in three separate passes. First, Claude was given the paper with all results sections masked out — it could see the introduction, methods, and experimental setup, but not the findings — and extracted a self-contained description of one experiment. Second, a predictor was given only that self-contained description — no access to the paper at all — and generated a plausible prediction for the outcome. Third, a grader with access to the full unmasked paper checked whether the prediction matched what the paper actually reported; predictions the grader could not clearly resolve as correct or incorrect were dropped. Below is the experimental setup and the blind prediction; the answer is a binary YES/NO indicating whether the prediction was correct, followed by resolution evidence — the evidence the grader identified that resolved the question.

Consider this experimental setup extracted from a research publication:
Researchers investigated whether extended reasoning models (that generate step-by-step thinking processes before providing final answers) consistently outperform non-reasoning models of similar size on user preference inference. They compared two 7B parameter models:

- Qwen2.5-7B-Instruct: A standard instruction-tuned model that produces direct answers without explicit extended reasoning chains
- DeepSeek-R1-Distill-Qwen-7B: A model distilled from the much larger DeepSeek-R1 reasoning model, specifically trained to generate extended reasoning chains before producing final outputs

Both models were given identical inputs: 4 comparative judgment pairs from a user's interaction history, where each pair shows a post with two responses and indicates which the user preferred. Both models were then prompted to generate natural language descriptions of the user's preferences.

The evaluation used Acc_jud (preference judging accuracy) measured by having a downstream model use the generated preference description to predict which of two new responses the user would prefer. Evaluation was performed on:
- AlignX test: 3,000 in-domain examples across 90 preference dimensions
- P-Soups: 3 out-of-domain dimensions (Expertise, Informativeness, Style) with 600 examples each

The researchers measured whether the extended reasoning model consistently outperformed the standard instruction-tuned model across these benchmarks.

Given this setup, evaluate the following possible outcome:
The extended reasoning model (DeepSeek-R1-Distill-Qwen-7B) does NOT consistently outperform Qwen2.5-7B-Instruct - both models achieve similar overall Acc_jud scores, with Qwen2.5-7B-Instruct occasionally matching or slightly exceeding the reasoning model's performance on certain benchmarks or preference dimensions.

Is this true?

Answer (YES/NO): YES